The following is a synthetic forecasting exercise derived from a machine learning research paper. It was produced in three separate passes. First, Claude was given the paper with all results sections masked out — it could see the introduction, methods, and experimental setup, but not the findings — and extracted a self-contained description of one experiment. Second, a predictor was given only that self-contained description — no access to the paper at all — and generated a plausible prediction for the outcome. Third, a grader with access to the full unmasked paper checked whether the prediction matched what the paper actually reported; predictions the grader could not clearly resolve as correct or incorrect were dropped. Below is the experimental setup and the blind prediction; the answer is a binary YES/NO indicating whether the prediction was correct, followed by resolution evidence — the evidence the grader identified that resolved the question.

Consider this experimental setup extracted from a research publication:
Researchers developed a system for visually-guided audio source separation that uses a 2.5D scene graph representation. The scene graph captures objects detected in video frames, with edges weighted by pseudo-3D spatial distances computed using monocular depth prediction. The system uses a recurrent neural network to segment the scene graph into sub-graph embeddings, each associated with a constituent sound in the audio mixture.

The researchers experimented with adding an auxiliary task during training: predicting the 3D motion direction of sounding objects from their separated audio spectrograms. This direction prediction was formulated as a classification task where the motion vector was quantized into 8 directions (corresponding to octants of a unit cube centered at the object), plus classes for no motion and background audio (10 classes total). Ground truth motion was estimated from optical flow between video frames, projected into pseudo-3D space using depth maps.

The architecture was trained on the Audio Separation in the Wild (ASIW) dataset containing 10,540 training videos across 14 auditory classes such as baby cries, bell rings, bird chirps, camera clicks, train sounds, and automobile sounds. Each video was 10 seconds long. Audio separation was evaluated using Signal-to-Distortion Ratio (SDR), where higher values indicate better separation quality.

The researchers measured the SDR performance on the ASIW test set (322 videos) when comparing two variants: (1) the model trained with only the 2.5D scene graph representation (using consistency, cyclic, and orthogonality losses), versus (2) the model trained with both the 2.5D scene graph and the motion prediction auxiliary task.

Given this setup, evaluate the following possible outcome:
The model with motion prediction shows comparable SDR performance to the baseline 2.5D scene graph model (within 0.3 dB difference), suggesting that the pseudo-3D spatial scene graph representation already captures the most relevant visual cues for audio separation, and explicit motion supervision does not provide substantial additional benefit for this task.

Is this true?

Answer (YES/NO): NO